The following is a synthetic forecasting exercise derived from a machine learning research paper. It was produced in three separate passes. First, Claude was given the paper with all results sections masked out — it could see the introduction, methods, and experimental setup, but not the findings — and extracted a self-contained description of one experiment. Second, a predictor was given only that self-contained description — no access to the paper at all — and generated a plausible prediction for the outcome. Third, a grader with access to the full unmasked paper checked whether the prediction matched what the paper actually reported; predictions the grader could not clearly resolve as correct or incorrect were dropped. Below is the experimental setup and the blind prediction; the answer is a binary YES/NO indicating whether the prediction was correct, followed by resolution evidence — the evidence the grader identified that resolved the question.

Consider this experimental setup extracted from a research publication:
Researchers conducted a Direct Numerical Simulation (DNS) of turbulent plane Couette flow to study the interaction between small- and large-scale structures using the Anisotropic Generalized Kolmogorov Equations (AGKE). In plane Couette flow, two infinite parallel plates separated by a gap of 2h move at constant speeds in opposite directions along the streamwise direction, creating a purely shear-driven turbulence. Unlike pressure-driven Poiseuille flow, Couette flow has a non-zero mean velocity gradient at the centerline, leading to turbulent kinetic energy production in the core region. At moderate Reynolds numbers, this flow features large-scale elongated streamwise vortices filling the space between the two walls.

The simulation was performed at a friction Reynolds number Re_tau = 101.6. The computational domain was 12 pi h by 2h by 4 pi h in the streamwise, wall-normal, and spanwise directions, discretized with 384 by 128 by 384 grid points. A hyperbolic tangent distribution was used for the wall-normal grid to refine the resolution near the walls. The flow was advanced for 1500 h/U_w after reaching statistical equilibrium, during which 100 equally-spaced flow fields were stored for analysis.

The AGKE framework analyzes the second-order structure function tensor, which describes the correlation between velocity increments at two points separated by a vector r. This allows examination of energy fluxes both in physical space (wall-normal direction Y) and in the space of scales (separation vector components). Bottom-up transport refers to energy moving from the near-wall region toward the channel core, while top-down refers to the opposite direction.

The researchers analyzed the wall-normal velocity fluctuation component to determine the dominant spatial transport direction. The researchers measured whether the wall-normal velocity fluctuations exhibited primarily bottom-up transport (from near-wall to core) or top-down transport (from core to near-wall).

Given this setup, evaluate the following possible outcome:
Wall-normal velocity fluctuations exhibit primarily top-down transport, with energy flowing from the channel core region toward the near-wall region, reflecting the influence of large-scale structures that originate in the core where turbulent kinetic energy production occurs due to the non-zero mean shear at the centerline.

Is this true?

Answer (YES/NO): YES